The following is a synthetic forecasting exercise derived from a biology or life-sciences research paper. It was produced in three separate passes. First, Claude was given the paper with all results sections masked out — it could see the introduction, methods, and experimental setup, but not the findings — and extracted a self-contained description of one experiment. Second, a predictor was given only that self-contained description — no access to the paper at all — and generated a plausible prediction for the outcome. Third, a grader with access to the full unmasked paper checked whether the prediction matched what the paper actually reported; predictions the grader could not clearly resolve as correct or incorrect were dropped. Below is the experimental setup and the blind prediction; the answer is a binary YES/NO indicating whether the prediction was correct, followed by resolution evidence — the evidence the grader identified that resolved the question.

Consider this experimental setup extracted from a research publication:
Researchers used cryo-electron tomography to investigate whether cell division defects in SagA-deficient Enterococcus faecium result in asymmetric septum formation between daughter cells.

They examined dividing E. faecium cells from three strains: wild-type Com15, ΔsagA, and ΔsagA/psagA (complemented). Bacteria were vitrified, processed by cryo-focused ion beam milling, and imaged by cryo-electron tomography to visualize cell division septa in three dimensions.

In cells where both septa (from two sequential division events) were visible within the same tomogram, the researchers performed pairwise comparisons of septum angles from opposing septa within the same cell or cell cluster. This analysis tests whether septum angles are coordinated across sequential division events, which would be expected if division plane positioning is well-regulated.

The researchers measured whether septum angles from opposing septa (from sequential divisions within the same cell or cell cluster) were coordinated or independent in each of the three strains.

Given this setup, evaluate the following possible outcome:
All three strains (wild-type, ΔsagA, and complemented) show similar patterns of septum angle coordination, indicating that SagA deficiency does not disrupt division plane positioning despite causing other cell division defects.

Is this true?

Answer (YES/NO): NO